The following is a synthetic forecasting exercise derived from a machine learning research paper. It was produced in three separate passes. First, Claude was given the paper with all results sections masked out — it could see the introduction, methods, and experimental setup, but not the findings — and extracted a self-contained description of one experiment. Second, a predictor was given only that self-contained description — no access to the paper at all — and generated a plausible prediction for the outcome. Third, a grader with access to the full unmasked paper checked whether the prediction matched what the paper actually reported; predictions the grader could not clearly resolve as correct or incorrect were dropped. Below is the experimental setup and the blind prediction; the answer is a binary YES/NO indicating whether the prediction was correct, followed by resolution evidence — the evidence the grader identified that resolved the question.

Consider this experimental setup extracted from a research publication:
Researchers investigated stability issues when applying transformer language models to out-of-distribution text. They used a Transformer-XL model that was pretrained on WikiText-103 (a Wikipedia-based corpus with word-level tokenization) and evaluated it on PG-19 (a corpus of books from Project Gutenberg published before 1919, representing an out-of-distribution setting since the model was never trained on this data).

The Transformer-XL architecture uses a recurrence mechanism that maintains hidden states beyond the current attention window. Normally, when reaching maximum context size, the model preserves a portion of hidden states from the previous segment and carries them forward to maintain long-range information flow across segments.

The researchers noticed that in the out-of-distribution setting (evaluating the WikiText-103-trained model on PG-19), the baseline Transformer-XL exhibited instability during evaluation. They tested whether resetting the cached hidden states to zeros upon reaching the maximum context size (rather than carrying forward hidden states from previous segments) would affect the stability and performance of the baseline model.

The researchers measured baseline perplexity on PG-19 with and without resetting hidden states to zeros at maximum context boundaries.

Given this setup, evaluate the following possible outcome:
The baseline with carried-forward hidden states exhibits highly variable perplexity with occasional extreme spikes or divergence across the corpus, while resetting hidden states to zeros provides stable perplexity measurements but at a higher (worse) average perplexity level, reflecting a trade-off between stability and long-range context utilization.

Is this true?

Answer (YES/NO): NO